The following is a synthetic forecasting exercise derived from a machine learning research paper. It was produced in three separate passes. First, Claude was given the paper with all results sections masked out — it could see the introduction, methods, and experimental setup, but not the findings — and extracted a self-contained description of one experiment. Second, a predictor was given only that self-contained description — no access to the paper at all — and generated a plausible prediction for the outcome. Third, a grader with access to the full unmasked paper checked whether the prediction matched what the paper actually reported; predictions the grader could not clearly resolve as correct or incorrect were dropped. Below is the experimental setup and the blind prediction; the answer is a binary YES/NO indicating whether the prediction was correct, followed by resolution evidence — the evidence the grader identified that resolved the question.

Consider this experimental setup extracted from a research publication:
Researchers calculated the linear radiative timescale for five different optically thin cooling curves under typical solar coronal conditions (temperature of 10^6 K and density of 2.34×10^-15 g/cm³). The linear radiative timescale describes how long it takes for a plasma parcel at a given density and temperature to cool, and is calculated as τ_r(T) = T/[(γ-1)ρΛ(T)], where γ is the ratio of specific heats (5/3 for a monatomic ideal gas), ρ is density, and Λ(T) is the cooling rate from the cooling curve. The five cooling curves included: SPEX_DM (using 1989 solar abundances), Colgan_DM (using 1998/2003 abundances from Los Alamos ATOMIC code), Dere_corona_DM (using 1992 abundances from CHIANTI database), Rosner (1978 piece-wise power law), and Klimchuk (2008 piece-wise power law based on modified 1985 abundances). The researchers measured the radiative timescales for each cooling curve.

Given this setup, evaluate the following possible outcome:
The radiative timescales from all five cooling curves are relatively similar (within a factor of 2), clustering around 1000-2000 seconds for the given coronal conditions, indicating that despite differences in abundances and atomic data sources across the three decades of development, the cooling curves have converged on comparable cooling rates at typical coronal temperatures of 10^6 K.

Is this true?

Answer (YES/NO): NO